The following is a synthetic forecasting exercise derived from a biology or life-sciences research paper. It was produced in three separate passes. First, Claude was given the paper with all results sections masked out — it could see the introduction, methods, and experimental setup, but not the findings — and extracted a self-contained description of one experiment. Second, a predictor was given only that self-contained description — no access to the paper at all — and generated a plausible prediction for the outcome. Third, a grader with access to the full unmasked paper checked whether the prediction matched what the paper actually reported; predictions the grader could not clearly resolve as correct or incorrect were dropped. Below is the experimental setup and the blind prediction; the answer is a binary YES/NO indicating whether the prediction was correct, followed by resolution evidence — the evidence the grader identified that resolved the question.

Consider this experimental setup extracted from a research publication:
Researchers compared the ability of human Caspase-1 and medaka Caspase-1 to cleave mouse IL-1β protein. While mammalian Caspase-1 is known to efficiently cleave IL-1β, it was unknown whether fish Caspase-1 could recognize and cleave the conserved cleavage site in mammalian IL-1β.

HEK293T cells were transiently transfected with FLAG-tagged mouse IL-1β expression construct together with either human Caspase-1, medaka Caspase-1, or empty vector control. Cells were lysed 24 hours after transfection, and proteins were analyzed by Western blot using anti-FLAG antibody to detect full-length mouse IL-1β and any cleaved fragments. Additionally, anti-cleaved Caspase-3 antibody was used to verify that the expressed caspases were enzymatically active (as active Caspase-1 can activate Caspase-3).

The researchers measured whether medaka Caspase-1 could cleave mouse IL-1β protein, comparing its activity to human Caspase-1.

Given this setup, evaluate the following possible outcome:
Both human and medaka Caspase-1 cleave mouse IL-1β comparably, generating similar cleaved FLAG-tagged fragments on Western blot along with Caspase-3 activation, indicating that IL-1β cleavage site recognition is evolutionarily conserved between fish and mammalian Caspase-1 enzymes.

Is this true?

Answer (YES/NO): NO